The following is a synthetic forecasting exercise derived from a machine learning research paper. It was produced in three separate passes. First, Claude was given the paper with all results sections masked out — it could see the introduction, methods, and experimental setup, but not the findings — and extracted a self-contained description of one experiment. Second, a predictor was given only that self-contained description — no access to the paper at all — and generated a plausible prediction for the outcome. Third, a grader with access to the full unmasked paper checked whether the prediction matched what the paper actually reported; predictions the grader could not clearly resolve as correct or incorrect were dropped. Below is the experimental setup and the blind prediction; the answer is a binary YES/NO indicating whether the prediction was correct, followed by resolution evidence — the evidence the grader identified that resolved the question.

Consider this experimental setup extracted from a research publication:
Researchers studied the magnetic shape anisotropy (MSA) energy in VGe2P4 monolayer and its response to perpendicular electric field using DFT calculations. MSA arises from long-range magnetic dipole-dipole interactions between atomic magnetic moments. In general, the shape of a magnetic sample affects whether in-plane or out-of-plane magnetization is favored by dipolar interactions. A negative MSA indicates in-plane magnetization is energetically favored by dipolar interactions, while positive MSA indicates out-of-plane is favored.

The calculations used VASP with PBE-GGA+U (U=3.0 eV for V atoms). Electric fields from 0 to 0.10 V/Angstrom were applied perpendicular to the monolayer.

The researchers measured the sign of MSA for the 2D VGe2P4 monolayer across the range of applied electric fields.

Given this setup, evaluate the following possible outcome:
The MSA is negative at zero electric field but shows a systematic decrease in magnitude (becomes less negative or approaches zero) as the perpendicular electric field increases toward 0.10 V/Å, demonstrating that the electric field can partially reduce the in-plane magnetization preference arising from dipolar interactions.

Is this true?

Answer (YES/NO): NO